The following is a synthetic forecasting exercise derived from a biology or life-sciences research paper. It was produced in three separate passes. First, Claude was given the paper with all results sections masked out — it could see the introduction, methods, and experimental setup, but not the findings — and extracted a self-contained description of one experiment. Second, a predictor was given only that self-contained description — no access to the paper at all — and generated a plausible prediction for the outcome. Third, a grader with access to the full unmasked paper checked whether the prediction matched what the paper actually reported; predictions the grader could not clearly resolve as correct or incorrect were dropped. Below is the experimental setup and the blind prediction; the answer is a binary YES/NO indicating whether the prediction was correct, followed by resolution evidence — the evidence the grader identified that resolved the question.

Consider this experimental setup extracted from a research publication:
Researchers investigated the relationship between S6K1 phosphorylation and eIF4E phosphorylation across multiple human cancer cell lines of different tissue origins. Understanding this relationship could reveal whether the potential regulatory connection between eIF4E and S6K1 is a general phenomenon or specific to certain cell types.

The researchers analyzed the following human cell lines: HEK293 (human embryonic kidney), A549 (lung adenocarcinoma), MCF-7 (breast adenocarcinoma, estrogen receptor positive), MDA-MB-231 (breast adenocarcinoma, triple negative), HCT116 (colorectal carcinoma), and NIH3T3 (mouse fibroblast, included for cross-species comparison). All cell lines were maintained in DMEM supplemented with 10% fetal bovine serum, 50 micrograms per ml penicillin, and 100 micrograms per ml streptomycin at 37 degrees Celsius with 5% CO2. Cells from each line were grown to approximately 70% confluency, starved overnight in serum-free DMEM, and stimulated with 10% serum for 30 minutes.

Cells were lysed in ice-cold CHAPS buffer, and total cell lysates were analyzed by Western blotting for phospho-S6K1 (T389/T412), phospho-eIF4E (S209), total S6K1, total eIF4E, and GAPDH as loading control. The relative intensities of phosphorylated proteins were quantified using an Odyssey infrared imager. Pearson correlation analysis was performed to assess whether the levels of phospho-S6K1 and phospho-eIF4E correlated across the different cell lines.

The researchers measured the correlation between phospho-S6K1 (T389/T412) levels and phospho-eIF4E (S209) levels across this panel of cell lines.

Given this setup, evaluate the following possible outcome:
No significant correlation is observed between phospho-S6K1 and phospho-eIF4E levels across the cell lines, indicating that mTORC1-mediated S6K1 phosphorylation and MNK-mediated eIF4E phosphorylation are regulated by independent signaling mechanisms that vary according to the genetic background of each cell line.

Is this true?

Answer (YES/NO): NO